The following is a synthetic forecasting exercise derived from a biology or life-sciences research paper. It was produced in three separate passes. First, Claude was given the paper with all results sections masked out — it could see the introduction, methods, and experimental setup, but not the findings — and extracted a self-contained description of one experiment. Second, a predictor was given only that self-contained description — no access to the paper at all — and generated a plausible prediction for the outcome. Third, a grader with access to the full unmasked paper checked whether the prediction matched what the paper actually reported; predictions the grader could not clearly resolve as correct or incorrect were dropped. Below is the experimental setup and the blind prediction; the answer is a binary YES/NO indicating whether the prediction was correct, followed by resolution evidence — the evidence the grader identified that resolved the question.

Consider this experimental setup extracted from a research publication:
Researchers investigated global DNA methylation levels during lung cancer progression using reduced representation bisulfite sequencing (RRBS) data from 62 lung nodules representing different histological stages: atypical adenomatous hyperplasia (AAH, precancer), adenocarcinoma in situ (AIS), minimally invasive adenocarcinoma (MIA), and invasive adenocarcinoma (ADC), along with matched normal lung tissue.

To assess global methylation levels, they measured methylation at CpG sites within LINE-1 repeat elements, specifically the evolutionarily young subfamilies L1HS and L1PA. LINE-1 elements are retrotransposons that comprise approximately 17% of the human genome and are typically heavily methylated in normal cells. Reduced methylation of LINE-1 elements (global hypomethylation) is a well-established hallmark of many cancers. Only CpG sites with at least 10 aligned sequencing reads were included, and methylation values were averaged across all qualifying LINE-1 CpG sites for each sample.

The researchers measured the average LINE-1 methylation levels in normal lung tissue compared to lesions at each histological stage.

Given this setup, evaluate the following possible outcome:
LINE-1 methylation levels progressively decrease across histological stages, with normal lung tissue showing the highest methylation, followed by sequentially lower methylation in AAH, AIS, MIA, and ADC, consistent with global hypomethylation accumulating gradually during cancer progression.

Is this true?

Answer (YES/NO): NO